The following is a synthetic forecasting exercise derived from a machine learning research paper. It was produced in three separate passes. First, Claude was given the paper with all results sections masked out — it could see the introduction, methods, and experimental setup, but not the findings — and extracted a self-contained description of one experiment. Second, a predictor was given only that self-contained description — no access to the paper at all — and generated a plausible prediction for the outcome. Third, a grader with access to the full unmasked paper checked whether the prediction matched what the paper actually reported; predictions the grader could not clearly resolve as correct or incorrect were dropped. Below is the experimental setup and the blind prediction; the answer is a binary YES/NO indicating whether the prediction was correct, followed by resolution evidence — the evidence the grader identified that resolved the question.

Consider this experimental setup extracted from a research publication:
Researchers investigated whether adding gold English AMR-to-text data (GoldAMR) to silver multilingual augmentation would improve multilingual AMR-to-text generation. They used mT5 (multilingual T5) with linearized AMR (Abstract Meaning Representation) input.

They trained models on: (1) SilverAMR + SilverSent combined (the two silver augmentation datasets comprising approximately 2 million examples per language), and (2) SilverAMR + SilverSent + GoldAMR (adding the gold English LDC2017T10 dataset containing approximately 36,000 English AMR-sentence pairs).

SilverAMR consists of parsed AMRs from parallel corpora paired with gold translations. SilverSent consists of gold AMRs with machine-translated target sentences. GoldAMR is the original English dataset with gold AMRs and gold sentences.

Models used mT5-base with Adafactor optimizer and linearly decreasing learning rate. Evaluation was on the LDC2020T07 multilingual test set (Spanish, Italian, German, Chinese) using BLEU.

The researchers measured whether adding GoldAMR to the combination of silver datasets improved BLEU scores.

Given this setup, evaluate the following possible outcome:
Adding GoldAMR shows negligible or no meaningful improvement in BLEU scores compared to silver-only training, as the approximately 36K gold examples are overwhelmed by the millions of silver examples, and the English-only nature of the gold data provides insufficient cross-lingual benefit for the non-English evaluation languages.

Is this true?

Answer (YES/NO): YES